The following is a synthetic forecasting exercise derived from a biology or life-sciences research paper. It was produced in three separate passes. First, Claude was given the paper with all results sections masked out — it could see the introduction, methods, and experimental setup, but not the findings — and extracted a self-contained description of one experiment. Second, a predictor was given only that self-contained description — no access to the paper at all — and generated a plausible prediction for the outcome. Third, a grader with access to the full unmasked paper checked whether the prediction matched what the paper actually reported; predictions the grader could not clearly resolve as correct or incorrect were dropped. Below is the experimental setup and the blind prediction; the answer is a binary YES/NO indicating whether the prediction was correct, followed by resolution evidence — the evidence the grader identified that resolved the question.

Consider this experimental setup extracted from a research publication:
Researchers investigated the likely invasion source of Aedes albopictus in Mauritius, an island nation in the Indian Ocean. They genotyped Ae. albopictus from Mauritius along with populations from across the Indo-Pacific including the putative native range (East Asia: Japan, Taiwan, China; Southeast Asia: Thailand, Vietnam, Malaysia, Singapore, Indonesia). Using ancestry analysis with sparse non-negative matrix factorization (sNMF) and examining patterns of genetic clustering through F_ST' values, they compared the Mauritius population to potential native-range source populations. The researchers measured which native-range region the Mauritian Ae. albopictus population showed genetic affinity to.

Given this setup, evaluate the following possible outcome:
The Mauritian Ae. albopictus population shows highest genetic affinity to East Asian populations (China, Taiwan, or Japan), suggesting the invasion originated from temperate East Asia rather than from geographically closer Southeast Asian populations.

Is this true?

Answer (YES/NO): YES